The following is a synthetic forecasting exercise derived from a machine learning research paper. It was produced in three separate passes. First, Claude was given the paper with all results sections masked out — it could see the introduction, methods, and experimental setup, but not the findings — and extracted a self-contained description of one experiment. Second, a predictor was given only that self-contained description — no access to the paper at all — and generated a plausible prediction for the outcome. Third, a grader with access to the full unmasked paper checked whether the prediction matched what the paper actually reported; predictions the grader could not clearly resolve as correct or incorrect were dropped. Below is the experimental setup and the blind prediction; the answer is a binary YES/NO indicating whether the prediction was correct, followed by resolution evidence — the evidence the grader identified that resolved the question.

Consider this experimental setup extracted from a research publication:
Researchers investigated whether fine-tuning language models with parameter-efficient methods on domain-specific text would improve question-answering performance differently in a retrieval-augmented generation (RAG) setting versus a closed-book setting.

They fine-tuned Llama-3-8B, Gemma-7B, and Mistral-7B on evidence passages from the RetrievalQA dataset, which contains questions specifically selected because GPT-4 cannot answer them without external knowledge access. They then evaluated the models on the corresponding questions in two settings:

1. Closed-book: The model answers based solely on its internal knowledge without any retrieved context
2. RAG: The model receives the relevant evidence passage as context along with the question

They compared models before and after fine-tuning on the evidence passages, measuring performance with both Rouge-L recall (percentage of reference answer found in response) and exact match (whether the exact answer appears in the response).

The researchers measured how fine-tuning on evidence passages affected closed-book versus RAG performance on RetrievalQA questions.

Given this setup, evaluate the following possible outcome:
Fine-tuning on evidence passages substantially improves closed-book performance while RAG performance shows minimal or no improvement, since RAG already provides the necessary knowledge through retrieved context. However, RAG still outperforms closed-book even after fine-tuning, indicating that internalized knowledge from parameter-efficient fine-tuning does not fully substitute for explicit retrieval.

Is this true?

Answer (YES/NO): NO